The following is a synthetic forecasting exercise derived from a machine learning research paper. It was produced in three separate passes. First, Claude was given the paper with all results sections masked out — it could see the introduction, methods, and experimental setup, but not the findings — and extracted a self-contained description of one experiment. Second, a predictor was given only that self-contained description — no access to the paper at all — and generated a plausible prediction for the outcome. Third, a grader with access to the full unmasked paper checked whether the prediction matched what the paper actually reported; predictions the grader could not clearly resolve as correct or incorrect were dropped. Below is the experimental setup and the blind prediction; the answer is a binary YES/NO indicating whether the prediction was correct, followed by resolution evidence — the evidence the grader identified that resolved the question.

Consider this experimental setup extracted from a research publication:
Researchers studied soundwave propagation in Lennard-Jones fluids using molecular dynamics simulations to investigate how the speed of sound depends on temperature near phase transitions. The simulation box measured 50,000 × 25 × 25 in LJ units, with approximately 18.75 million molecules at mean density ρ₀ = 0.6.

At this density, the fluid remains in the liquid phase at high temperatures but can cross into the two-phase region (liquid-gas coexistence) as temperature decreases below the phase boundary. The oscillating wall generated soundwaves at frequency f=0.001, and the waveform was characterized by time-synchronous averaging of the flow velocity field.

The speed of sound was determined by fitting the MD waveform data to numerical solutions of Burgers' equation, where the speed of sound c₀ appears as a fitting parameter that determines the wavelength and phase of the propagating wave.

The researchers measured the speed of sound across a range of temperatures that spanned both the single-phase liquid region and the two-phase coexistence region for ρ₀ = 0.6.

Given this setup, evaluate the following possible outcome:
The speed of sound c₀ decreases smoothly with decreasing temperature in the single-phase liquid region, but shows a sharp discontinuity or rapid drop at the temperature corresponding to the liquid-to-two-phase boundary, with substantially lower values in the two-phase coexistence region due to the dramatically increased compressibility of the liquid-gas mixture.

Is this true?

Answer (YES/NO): NO